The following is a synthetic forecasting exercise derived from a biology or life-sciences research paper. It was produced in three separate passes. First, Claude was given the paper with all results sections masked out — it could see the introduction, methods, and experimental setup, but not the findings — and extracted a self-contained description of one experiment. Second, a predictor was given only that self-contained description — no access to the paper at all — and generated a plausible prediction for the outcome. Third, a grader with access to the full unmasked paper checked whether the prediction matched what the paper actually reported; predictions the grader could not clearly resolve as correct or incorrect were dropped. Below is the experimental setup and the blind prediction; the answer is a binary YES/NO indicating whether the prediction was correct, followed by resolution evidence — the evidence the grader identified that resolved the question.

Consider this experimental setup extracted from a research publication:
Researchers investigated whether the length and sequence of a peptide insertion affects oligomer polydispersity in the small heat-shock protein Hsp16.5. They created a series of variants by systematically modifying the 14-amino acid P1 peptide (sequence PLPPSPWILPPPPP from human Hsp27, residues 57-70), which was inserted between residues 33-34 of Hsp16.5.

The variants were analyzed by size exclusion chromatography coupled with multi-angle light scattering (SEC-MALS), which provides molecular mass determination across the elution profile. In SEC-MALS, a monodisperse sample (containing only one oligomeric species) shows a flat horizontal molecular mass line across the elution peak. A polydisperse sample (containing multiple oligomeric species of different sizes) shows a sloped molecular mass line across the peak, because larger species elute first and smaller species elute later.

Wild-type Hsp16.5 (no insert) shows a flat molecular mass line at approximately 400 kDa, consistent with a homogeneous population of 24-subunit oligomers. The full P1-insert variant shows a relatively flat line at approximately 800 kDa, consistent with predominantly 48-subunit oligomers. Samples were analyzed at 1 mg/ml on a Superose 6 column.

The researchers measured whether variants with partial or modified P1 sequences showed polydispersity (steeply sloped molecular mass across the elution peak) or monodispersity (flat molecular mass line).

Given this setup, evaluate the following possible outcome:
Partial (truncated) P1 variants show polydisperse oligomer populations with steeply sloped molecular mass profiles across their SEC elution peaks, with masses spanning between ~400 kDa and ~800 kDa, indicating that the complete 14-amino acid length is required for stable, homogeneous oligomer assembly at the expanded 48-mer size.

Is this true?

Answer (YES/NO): NO